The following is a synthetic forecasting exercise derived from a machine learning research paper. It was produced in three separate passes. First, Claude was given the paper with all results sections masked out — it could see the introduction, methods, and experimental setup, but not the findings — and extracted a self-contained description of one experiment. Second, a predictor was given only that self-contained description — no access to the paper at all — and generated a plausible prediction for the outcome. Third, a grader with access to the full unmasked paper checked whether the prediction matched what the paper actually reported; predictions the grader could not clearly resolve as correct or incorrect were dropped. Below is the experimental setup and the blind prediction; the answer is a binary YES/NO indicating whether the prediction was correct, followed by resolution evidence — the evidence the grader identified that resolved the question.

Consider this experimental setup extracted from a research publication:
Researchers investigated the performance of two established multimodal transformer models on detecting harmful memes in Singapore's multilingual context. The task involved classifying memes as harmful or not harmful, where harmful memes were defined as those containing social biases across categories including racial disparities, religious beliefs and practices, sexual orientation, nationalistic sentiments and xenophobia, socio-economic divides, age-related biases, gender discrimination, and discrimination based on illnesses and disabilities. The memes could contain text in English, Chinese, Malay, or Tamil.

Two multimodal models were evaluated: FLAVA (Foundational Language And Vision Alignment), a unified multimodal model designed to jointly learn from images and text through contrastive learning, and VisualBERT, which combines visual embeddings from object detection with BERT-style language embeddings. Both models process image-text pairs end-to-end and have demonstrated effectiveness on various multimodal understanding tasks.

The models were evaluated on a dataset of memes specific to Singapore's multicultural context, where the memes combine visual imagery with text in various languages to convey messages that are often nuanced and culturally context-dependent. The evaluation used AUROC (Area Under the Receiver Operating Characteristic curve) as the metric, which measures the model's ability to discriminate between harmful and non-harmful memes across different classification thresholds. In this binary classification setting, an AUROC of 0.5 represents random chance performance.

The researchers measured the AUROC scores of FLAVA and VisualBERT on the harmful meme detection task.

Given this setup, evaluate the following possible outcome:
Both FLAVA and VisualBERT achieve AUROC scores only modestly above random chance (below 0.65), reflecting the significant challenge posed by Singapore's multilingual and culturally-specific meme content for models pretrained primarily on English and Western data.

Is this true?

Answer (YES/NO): YES